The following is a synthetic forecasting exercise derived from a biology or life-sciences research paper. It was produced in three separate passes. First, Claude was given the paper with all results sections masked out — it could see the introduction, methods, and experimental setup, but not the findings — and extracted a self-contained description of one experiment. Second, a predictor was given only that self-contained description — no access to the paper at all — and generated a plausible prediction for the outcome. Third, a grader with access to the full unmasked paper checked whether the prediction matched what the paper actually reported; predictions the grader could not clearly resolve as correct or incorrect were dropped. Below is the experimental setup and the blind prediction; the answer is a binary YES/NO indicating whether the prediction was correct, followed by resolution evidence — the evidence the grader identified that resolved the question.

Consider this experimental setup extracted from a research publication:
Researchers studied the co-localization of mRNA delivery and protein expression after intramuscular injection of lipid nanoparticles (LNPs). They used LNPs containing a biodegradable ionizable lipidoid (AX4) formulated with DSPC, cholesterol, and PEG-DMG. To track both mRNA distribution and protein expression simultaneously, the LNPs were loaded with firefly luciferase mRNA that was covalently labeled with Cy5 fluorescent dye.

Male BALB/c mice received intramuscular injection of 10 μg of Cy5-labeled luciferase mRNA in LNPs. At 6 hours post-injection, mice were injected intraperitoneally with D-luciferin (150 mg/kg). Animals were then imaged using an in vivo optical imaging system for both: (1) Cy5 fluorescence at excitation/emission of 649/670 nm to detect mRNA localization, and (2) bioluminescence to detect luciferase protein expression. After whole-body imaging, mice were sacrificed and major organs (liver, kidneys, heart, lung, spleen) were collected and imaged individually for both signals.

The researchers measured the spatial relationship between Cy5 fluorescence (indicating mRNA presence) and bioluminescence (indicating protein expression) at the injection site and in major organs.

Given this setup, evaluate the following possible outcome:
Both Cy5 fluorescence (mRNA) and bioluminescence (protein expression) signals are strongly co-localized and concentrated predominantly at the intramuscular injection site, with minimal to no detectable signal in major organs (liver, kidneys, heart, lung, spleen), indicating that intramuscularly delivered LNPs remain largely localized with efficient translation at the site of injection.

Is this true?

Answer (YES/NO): NO